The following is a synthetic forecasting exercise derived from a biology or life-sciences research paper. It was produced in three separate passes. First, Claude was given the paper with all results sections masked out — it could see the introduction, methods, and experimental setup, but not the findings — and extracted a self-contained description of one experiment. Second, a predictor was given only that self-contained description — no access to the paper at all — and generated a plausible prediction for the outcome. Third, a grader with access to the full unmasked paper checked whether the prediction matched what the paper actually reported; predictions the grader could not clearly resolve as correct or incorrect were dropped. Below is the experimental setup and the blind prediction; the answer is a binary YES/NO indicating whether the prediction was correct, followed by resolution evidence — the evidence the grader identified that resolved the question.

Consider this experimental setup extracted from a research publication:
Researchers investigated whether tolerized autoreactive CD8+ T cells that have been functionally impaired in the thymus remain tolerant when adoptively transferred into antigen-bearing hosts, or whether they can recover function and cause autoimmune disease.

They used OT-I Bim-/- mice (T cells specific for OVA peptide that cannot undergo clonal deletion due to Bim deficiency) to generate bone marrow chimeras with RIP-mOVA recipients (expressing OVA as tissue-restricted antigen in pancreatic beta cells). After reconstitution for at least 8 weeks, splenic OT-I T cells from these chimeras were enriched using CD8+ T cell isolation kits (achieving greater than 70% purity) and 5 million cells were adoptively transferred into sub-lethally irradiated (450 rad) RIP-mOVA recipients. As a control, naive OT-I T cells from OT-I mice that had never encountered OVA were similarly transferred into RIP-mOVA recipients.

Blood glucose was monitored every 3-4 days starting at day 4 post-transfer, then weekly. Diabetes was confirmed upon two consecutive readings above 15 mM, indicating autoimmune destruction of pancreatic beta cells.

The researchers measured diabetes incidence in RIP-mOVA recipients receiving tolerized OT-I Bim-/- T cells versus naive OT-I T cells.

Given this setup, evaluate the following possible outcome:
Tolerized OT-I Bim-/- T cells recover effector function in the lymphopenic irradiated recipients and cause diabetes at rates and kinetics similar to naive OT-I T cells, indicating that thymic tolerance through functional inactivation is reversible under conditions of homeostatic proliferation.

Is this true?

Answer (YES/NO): NO